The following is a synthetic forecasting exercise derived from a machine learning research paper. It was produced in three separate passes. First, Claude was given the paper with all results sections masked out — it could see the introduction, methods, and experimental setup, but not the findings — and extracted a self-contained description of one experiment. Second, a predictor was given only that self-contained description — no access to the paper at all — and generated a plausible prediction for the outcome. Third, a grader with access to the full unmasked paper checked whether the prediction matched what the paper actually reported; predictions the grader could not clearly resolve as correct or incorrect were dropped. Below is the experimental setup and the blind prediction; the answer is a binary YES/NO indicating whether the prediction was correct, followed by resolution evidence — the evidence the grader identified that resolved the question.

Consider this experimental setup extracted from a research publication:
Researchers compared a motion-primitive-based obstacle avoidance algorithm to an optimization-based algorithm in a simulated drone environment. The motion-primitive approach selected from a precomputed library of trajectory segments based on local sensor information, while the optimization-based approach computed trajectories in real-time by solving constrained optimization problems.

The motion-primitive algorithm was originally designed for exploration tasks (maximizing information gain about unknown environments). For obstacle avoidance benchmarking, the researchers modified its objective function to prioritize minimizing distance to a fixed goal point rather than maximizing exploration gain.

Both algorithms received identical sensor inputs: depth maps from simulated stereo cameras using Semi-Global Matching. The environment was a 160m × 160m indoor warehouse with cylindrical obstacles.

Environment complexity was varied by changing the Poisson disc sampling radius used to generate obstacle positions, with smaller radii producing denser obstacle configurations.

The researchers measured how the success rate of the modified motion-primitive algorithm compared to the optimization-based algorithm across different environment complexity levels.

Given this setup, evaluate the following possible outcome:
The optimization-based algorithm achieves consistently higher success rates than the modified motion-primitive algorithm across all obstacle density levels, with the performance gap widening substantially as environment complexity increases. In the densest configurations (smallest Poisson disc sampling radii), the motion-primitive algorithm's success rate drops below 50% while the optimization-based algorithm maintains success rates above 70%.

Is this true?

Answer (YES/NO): NO